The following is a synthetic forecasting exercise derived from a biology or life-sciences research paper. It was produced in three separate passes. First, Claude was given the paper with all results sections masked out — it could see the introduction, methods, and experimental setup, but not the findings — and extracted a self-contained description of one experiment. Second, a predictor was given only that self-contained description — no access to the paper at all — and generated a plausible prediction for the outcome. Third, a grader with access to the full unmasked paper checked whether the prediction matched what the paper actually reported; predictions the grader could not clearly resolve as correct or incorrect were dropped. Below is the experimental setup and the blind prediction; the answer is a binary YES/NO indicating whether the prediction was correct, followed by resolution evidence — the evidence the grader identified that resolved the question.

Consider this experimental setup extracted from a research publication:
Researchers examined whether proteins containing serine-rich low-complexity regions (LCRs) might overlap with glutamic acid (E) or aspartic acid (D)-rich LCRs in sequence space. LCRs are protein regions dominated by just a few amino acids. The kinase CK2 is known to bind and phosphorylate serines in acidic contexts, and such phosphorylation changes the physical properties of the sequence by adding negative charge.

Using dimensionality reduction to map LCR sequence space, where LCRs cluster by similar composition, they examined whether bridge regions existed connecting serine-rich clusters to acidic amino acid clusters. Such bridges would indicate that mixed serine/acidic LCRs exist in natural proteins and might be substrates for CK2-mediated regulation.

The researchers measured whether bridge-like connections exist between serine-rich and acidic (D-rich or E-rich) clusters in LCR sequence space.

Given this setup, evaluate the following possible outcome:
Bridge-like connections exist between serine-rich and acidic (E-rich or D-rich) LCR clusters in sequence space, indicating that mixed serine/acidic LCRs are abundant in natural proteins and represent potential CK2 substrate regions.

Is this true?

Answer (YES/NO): YES